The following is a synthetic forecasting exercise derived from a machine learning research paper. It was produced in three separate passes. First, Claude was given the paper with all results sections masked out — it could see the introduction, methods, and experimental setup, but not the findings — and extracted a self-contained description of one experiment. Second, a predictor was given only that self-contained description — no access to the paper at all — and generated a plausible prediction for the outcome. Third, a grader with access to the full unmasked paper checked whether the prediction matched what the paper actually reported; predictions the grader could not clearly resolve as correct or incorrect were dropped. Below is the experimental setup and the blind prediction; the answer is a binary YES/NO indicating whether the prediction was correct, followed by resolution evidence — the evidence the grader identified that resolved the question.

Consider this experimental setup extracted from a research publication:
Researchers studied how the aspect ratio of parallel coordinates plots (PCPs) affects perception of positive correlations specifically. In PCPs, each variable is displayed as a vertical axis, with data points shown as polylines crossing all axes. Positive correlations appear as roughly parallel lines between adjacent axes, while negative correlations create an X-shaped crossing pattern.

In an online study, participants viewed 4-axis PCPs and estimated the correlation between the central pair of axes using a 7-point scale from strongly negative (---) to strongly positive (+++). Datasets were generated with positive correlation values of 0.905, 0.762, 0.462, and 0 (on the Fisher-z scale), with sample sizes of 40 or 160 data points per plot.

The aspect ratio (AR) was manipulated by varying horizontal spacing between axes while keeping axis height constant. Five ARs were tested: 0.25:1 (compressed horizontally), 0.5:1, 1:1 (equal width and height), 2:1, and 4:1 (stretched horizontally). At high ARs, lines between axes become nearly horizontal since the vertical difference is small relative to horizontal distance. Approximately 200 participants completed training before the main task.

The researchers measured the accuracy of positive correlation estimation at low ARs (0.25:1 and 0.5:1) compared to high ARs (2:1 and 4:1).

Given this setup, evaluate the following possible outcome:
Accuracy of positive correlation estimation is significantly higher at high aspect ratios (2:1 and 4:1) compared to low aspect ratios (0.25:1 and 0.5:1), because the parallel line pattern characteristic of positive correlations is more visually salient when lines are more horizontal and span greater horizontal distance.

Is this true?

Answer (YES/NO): YES